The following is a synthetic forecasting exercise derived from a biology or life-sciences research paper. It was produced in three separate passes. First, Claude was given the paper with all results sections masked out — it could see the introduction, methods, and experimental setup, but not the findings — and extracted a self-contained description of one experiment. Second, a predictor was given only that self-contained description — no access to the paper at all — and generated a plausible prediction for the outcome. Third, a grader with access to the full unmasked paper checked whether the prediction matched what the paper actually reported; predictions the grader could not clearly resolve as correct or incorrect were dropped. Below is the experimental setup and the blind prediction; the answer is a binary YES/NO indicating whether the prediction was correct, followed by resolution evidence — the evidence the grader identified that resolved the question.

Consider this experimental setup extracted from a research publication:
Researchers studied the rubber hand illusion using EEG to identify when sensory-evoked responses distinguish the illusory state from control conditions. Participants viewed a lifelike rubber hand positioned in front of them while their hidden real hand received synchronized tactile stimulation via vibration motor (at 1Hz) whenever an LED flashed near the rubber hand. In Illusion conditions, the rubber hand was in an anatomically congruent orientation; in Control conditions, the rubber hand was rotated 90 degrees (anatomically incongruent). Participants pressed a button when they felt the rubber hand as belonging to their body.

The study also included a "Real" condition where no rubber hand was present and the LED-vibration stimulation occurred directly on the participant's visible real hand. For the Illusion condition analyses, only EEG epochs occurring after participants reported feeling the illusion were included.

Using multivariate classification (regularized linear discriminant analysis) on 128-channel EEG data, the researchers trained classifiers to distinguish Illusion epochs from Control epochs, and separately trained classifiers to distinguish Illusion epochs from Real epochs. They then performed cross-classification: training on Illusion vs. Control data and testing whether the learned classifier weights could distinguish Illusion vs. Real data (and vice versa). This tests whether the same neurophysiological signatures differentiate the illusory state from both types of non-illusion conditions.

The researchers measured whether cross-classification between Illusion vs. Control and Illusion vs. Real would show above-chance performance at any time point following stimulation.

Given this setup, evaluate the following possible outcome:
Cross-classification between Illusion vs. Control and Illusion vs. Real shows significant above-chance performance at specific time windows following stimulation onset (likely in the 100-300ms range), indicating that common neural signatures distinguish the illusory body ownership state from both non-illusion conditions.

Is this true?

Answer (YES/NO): YES